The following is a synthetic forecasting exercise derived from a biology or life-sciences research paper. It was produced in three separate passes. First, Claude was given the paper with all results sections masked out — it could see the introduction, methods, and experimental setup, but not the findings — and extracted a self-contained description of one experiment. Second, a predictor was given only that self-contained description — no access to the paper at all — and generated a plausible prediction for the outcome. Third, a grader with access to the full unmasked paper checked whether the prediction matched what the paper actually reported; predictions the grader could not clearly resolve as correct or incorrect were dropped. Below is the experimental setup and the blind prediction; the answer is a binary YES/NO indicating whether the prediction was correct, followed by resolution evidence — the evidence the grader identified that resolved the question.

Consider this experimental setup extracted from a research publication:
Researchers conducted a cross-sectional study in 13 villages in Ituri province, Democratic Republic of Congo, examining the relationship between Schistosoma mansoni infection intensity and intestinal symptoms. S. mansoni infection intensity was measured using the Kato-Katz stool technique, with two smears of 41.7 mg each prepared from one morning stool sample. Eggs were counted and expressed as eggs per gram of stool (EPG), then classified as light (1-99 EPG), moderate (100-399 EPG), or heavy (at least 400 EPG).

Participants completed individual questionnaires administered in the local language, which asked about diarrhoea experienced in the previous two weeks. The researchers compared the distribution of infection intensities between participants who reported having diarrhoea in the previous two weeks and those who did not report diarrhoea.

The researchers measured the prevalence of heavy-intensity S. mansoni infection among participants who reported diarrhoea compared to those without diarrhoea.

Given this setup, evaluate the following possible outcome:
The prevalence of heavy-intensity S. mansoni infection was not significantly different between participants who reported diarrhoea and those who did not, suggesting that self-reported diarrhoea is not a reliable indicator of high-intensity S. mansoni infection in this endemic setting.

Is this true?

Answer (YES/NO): NO